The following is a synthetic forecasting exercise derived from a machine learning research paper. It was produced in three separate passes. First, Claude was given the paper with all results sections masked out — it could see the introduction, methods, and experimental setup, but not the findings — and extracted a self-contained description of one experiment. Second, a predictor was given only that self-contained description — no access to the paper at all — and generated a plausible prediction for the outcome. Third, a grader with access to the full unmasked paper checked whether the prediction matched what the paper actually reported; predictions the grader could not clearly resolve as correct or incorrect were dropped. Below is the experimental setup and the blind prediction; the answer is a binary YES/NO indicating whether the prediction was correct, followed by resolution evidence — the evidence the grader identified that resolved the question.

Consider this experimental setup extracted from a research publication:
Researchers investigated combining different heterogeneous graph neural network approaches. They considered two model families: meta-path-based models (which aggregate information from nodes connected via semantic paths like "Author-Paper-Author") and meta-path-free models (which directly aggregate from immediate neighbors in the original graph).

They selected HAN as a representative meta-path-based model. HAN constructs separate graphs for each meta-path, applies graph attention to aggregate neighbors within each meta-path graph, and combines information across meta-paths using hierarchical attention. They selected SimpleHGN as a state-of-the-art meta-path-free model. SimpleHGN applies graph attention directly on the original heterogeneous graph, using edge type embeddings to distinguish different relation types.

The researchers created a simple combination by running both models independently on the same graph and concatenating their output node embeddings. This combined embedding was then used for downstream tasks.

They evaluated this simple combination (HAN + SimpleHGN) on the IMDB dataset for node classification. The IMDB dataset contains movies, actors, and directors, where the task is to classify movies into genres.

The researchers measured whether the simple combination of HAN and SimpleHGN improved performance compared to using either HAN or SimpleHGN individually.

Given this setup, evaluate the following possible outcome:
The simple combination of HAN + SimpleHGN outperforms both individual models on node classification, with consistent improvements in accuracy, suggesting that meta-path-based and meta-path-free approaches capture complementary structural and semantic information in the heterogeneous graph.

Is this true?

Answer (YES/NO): NO